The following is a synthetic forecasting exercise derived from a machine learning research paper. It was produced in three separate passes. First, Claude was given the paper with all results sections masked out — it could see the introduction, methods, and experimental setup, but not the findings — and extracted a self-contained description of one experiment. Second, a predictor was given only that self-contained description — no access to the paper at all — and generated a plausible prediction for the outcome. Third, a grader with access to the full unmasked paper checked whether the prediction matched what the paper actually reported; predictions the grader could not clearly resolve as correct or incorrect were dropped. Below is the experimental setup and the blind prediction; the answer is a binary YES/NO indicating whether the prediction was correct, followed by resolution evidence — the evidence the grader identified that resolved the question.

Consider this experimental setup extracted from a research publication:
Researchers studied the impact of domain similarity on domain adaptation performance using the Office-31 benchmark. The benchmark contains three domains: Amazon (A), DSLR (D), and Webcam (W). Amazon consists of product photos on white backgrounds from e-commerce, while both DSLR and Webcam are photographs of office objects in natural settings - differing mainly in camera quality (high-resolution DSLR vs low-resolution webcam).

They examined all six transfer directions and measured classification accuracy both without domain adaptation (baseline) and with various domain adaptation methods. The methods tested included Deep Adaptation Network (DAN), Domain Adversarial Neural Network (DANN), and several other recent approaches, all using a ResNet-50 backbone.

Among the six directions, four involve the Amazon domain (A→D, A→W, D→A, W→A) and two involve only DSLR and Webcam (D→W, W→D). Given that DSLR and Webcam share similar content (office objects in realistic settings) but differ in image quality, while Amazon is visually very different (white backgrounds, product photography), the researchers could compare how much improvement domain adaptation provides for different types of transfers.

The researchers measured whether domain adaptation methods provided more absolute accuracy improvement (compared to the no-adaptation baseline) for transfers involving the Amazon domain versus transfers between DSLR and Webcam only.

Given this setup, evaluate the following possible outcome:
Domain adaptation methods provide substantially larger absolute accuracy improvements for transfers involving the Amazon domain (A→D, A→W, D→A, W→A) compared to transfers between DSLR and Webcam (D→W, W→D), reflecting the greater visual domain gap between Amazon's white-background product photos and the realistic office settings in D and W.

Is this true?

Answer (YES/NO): YES